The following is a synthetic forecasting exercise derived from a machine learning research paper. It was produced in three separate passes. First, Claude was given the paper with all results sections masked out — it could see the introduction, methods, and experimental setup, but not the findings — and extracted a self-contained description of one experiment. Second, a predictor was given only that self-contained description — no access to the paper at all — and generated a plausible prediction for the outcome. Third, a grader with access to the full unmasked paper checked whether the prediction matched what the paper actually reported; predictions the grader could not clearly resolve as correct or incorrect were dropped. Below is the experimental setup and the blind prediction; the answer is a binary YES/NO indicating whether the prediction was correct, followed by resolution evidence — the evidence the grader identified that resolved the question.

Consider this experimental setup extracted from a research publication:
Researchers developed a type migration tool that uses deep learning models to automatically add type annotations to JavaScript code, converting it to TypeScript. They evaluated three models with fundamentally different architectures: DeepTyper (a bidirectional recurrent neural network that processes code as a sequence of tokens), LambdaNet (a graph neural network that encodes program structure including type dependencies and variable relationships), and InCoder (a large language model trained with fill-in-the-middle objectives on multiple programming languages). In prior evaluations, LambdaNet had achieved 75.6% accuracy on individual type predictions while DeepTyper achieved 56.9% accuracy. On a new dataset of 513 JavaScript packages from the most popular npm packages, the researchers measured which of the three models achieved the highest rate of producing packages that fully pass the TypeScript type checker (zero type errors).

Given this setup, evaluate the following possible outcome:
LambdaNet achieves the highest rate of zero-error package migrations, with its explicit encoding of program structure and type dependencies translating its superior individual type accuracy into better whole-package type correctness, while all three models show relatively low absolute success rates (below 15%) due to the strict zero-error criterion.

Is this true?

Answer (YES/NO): NO